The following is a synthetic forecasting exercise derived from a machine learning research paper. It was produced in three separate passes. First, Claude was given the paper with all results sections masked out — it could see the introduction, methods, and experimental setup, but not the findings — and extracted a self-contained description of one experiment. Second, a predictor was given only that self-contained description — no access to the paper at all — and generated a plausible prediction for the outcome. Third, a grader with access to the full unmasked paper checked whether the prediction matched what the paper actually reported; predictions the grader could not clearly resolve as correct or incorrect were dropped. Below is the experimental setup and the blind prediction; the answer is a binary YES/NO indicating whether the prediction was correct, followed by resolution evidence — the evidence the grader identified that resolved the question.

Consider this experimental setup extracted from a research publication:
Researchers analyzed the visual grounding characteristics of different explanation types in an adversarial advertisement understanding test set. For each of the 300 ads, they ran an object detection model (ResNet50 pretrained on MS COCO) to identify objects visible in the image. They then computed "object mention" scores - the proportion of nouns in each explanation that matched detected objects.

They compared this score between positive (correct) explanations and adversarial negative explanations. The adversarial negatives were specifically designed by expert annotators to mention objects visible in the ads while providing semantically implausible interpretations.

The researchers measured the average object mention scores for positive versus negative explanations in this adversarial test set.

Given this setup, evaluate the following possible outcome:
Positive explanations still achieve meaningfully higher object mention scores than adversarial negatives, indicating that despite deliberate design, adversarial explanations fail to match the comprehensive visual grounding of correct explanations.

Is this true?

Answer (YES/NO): NO